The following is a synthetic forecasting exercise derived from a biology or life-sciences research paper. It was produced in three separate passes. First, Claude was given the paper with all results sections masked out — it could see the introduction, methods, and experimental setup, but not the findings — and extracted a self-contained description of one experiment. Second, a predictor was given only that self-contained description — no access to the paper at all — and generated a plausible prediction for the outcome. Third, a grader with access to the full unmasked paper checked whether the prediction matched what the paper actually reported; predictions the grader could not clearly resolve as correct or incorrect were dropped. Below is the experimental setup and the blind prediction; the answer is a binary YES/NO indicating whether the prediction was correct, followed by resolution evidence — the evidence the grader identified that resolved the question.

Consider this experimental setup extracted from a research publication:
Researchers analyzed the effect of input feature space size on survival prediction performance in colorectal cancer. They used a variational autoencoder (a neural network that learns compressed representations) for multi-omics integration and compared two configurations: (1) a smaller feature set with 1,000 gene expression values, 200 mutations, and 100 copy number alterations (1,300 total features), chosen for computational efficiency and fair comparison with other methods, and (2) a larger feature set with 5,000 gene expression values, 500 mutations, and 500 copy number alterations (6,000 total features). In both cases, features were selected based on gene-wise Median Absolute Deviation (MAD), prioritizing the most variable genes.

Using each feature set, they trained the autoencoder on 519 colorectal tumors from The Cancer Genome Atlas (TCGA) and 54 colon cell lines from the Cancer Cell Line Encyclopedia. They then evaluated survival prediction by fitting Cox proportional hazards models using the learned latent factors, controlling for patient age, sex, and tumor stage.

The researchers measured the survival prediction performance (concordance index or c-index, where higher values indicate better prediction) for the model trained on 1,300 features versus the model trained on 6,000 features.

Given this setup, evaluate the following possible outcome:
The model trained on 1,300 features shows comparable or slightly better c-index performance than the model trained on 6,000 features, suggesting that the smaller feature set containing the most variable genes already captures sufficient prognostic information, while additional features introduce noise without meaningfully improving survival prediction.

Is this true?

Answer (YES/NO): NO